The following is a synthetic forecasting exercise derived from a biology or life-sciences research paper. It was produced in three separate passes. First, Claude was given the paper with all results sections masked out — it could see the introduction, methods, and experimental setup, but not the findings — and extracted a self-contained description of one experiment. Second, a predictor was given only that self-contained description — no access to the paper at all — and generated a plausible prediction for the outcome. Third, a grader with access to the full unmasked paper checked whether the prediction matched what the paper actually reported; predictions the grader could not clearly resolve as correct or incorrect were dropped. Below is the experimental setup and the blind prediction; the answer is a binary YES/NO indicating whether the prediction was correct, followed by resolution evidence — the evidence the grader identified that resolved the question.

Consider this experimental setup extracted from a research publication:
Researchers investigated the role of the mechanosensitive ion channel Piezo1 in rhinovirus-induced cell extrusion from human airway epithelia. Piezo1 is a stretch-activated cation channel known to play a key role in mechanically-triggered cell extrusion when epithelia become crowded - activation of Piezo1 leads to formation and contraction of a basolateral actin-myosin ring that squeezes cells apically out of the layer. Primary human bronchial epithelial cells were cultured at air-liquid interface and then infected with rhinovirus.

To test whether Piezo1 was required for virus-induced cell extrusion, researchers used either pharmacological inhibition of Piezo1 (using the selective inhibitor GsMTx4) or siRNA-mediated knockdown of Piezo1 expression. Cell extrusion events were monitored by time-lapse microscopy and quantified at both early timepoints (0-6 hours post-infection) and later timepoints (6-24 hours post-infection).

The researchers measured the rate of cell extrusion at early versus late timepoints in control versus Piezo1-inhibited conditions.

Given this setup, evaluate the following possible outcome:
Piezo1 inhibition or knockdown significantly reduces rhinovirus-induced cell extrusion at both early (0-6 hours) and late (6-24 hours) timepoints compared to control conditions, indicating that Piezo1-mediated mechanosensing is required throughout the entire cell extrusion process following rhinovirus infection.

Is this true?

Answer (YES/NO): NO